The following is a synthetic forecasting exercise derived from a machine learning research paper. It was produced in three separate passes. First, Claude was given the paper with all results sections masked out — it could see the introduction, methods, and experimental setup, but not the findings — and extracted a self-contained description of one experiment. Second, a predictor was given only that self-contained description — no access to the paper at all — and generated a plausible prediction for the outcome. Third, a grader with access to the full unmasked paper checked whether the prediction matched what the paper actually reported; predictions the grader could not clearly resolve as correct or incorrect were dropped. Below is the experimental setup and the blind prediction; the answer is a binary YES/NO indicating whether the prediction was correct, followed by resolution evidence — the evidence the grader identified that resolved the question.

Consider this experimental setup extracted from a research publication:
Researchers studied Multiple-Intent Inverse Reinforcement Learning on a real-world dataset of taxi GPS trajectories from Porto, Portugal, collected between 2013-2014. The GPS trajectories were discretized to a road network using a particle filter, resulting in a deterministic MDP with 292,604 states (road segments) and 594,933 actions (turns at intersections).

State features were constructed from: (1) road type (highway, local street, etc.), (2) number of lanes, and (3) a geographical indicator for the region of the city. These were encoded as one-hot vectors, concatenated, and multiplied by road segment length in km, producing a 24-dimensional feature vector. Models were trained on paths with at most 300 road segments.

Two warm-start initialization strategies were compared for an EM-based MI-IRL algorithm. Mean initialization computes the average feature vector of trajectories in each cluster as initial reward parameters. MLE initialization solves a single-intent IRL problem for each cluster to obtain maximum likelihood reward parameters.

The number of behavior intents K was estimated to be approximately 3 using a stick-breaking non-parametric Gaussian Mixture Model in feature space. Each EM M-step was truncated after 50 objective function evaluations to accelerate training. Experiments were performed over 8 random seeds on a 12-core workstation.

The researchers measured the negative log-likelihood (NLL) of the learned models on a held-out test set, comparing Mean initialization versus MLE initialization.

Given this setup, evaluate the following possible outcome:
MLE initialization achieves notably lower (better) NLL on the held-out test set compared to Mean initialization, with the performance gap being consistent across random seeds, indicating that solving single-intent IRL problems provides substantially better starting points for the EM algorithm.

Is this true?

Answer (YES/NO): NO